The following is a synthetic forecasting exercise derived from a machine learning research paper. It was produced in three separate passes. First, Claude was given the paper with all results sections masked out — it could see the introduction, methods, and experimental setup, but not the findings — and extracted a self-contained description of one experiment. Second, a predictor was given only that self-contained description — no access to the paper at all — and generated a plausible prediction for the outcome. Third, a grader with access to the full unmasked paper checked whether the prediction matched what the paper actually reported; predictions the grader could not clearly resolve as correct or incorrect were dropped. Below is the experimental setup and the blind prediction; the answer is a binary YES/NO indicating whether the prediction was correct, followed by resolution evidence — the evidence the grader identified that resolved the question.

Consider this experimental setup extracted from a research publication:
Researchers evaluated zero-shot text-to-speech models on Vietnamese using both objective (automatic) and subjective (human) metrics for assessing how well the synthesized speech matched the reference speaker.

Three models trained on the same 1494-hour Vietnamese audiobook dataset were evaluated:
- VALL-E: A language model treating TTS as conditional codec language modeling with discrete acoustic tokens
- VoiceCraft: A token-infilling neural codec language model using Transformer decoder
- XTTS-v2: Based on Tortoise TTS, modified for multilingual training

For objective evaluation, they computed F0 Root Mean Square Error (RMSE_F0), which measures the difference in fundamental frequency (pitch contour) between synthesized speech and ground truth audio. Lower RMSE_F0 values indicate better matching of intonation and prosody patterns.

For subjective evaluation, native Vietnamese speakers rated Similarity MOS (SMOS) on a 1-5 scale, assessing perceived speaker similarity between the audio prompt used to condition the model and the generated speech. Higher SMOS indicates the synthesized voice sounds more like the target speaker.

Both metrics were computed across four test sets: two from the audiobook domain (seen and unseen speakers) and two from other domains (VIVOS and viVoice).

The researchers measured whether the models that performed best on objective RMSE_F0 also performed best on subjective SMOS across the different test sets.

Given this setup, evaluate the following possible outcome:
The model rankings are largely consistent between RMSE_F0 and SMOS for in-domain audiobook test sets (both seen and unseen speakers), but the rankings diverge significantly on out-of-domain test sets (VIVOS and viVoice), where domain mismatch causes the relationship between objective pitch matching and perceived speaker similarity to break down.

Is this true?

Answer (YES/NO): NO